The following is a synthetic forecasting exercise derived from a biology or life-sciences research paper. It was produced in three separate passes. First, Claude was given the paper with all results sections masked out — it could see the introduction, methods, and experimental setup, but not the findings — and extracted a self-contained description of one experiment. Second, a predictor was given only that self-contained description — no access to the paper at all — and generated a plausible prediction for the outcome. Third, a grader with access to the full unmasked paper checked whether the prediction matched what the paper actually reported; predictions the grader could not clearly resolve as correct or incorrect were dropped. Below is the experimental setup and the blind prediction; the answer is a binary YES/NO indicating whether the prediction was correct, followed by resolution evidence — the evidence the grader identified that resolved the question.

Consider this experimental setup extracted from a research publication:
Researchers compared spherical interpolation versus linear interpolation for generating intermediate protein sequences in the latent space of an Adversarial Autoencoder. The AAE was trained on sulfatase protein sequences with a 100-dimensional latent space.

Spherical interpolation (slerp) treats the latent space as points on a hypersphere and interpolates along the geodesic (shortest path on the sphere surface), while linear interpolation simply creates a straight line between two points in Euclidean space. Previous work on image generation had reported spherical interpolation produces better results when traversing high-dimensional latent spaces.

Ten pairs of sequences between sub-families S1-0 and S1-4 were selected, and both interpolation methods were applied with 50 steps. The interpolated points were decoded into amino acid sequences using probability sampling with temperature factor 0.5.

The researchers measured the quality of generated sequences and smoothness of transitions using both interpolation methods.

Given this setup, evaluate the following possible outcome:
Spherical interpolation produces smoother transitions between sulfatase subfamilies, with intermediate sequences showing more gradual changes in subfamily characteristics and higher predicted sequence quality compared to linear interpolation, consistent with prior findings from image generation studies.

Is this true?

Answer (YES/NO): NO